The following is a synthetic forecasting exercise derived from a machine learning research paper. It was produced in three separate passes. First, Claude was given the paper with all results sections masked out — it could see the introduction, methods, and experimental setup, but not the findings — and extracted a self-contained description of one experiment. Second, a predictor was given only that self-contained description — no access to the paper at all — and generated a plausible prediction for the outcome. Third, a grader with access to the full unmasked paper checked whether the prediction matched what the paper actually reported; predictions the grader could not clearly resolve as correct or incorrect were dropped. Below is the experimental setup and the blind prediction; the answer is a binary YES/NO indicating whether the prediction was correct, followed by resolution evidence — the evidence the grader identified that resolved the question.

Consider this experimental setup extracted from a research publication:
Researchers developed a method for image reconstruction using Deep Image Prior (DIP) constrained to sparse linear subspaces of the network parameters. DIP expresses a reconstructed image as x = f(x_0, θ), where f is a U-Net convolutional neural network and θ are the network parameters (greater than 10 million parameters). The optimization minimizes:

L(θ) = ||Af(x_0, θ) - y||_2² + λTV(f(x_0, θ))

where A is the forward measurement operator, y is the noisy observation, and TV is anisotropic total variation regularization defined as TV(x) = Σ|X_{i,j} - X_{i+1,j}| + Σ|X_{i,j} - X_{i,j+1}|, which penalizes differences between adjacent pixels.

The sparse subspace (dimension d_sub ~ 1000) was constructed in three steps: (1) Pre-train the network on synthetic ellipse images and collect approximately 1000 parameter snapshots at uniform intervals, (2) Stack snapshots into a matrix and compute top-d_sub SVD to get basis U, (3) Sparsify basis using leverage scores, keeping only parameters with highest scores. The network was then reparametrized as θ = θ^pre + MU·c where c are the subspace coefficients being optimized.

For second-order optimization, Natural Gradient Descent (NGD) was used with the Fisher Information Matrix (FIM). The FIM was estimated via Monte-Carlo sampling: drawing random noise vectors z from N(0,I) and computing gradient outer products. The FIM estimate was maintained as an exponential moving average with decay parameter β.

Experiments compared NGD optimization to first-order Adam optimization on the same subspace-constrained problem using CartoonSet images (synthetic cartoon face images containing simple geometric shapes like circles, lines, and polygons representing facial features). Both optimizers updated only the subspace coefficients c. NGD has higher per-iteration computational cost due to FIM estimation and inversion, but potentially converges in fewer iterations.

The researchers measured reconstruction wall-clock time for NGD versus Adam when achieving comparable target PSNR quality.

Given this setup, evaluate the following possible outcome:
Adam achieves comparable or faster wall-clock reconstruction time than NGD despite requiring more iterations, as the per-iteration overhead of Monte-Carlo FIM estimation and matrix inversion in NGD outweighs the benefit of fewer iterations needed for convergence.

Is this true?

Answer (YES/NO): NO